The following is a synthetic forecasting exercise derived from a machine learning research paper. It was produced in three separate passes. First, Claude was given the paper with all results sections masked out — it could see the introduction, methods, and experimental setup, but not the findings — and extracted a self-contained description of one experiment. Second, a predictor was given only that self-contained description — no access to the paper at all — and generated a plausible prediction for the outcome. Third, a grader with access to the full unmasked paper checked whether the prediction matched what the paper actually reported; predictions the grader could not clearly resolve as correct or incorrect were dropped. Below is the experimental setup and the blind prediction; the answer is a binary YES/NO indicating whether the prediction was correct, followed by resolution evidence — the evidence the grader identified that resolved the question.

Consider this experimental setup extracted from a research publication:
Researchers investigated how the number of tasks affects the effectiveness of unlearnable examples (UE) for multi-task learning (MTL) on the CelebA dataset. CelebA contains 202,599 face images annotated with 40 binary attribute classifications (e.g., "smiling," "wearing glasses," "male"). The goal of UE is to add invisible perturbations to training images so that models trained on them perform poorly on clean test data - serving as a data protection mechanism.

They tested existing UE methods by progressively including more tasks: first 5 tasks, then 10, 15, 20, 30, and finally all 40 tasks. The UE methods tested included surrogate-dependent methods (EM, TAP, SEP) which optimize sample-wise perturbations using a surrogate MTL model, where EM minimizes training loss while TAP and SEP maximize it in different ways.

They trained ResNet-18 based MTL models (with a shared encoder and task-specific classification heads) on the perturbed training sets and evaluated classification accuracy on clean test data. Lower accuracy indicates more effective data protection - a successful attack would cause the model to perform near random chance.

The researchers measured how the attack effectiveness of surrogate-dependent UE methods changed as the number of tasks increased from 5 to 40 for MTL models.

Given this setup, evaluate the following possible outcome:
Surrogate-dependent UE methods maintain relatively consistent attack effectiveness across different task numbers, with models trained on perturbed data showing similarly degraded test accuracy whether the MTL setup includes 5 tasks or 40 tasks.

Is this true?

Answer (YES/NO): NO